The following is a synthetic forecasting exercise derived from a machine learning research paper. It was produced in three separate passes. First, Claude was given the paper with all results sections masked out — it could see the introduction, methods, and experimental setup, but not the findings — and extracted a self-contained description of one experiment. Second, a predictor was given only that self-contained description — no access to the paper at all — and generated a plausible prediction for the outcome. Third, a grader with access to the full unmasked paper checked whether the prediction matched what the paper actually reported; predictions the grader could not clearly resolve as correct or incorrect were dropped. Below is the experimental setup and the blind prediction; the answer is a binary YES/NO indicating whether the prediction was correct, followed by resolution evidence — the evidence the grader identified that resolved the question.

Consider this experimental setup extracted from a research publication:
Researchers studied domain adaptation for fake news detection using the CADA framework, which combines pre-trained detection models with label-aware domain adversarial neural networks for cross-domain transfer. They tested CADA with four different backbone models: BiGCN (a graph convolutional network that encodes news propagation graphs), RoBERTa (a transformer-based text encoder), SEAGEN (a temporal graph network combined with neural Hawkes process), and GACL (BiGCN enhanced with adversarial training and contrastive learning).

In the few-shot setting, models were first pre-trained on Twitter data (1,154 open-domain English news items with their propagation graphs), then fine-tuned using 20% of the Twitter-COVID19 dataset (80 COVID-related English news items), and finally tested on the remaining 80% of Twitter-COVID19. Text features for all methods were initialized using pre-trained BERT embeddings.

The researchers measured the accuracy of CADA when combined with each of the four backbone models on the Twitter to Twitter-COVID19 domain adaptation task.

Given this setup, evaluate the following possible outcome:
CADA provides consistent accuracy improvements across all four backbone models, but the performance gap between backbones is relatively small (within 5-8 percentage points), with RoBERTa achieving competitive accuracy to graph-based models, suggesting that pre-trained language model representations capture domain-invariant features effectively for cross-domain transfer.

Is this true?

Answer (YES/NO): YES